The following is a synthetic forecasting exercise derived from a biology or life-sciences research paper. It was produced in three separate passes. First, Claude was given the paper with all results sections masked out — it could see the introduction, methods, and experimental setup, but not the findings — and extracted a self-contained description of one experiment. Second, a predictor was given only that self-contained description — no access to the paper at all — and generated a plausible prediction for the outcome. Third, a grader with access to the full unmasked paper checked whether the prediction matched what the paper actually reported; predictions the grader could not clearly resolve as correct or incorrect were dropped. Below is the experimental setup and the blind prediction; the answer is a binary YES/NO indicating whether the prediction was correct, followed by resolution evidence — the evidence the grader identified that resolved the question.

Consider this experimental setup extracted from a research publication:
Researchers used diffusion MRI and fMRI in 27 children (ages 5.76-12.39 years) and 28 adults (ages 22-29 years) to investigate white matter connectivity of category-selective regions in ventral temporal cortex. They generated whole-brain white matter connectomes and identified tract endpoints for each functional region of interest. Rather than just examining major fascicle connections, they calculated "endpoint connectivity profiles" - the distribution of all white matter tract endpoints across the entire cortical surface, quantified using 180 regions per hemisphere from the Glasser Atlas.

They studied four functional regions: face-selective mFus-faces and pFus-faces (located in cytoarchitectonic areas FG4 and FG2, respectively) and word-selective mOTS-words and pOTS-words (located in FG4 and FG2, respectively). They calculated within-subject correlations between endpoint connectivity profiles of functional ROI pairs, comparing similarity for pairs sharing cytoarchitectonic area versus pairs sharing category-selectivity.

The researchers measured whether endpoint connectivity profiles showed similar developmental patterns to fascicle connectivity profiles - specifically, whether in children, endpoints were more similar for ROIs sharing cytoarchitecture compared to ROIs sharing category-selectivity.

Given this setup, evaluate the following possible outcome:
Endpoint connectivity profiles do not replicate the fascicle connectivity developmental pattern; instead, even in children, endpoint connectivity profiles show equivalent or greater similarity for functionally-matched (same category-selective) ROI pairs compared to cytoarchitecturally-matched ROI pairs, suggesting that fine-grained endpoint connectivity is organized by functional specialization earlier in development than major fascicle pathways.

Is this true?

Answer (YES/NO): NO